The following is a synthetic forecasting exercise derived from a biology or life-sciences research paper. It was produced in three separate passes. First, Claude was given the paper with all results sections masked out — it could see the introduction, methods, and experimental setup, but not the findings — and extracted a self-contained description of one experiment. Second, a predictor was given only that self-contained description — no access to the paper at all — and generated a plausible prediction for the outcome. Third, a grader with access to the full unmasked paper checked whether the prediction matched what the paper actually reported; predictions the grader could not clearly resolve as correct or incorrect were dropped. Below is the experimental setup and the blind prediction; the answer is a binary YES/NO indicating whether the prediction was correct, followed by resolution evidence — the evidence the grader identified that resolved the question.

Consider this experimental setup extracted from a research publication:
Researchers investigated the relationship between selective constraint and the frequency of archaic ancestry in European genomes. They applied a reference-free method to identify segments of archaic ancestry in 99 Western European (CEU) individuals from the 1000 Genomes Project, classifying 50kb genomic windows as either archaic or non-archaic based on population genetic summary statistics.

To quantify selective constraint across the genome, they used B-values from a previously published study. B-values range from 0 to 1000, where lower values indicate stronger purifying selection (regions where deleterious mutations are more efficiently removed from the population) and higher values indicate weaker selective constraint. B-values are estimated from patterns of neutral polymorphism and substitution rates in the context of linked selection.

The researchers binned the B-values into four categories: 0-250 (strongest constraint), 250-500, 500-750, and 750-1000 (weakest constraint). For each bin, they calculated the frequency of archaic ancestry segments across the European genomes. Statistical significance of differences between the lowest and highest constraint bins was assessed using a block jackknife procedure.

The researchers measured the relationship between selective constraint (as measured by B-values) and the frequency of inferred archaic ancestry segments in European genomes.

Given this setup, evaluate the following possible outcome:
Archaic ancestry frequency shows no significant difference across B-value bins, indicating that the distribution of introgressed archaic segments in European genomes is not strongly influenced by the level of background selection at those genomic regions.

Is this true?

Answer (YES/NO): NO